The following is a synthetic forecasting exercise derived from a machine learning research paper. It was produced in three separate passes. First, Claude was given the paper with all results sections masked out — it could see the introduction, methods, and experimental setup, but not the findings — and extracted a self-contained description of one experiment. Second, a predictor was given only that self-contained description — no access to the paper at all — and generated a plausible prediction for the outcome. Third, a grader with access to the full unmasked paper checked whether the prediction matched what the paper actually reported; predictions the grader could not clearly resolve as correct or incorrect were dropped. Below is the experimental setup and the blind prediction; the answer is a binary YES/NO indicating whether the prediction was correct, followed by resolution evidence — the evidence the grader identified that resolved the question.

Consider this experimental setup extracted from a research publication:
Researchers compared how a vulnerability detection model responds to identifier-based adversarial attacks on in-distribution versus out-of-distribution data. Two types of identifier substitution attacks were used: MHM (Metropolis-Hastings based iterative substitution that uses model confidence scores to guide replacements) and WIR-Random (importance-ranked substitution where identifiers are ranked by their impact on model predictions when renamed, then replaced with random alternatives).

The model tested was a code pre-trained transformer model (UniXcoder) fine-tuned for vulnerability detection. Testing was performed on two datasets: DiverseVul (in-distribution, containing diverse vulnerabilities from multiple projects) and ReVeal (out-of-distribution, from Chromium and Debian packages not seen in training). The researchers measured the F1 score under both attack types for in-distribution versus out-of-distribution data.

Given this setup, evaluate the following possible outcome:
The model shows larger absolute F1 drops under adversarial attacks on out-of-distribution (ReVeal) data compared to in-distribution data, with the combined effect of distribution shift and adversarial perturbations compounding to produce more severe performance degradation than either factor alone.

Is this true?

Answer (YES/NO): YES